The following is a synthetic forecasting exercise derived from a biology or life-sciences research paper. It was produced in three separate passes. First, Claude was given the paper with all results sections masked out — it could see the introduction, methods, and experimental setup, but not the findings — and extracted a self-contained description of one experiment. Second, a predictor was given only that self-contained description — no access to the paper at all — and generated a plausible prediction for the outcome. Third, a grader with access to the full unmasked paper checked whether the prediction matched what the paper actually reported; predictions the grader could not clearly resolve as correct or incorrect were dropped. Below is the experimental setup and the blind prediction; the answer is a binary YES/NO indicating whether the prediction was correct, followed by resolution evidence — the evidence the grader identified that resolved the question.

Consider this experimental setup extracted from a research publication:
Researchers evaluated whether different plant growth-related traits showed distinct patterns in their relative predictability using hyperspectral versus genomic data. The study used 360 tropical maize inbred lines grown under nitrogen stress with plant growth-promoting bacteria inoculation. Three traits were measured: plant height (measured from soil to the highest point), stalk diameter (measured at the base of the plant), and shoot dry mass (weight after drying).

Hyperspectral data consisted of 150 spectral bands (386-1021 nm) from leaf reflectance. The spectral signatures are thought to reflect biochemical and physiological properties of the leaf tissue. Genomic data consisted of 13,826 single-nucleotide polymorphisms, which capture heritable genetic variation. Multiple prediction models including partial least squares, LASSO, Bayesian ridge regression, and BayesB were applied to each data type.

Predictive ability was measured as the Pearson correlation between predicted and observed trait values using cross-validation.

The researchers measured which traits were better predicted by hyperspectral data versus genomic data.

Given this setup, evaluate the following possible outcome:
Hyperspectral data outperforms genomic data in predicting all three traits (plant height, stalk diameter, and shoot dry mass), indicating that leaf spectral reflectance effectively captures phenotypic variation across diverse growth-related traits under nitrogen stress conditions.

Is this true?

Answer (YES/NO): NO